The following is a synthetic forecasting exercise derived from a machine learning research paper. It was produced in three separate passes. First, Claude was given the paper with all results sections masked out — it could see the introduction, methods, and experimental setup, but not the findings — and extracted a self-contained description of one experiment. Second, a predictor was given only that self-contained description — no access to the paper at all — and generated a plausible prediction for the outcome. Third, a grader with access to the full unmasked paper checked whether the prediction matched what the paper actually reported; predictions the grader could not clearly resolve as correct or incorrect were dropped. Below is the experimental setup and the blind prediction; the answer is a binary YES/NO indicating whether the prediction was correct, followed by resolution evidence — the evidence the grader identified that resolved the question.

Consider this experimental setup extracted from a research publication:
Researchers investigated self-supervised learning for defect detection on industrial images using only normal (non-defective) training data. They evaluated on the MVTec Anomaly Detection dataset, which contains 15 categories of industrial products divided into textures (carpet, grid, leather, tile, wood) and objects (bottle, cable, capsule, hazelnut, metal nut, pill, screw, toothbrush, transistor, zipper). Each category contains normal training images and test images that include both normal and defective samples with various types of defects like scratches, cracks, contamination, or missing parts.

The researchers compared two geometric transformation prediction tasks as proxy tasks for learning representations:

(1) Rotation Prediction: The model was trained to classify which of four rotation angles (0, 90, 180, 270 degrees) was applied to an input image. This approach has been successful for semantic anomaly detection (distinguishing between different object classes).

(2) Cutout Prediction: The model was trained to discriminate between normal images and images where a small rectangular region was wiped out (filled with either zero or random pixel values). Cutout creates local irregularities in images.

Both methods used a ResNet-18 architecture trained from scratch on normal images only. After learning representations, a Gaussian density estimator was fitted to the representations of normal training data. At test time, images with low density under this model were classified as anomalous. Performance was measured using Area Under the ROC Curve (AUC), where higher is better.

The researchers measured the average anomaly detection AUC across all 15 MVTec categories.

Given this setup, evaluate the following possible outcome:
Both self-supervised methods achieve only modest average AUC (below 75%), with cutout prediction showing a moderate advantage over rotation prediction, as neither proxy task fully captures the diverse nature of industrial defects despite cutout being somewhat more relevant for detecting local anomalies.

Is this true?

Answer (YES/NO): NO